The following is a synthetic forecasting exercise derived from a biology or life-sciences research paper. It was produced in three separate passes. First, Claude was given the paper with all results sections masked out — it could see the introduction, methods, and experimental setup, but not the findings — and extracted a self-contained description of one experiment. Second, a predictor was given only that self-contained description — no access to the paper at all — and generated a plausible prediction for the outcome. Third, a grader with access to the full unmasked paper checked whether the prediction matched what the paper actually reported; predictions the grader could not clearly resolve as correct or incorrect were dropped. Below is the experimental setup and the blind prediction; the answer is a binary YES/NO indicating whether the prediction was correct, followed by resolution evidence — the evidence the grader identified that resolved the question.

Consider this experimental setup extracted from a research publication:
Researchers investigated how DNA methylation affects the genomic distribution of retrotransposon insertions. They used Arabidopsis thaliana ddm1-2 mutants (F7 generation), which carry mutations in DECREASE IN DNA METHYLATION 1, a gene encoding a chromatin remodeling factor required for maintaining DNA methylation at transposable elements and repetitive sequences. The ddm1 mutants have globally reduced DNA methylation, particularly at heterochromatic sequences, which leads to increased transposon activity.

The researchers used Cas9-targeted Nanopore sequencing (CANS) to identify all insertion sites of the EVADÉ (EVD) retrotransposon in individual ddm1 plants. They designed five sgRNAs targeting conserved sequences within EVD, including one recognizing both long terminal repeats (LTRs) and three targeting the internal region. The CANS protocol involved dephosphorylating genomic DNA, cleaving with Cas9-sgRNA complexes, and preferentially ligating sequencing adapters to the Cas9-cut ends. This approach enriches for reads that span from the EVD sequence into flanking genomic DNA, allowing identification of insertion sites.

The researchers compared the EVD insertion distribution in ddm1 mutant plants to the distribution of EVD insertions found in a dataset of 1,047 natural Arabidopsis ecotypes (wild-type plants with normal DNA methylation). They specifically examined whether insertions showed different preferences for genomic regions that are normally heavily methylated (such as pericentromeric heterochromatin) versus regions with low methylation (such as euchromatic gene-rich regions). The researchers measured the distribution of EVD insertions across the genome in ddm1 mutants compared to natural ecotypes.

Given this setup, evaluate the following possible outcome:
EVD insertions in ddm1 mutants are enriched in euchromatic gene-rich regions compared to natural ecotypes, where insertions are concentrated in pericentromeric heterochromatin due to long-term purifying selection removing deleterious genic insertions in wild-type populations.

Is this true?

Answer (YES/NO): NO